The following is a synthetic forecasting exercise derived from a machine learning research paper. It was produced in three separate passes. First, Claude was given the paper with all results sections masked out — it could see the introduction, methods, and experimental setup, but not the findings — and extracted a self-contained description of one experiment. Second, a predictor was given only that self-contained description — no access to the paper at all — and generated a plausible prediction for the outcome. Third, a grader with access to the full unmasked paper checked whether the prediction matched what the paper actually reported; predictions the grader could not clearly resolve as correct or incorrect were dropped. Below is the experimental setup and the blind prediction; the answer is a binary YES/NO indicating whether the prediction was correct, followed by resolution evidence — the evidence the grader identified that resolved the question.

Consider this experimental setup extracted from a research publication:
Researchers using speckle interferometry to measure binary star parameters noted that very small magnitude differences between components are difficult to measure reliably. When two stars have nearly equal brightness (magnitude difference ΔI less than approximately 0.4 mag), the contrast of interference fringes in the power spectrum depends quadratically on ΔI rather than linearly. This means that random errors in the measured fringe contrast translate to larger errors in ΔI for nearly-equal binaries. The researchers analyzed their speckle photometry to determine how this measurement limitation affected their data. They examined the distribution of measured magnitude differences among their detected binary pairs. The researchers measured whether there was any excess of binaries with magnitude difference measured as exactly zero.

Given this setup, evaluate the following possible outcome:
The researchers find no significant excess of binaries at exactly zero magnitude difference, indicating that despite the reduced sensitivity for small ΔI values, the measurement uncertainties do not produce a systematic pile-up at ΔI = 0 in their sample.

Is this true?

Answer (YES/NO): NO